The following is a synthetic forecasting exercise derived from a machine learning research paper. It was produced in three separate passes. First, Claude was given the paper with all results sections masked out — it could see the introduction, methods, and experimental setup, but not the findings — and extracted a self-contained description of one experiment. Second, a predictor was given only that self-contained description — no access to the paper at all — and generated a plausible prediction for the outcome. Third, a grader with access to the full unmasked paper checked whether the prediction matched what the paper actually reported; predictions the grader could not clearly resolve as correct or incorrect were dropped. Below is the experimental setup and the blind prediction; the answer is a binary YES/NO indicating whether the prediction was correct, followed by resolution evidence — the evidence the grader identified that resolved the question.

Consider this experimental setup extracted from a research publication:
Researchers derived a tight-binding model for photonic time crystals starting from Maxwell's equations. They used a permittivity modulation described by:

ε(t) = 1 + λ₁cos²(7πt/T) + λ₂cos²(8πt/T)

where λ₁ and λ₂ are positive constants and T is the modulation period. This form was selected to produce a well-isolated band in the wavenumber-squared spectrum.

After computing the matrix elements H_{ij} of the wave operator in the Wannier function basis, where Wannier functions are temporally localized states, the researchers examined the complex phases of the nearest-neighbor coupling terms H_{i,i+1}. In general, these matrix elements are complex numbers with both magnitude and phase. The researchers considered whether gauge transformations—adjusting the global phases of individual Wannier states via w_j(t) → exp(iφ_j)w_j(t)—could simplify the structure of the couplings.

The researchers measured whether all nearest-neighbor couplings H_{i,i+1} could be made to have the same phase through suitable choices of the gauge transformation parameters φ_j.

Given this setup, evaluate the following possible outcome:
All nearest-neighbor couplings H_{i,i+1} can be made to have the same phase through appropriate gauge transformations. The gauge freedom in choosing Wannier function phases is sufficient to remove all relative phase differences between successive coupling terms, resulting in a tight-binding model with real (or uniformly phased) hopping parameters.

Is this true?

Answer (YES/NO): YES